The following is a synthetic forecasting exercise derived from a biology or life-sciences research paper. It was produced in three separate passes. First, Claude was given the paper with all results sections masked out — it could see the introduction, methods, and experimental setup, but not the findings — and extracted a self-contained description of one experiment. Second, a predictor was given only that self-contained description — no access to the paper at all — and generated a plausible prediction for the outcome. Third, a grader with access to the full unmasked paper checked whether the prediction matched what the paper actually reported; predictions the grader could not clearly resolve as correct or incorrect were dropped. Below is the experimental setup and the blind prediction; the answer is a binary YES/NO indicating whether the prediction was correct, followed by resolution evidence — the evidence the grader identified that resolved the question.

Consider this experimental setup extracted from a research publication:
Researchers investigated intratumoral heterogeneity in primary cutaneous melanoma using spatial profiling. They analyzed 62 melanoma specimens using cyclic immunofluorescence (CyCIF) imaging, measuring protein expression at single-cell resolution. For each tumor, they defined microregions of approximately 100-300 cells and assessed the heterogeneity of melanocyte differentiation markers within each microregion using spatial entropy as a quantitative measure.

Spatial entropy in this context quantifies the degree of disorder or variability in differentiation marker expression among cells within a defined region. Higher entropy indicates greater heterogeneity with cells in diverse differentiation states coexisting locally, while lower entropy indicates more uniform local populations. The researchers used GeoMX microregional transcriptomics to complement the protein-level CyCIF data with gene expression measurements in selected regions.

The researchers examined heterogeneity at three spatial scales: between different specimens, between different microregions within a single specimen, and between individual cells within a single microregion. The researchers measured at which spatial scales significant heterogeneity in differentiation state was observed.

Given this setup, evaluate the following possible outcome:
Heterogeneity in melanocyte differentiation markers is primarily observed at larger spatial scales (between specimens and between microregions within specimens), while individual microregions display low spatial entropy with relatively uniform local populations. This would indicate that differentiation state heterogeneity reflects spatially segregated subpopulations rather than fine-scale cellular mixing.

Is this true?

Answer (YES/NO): NO